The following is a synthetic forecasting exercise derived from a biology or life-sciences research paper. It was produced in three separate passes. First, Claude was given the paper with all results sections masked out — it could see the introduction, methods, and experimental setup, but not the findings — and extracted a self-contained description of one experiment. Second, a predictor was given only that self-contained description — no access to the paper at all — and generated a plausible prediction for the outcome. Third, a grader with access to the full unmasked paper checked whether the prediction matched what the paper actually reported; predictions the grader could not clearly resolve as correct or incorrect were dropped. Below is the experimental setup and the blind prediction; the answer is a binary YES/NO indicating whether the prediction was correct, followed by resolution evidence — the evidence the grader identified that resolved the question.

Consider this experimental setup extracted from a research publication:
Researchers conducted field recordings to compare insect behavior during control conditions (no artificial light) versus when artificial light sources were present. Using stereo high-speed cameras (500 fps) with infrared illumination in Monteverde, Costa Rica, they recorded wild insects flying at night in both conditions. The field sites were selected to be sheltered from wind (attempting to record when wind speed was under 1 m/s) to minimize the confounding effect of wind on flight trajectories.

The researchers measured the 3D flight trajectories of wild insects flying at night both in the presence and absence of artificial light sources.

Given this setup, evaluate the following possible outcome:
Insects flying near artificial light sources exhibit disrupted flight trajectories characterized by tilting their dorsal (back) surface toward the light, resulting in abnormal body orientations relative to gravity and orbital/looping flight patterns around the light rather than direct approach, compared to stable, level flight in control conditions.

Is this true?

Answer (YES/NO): YES